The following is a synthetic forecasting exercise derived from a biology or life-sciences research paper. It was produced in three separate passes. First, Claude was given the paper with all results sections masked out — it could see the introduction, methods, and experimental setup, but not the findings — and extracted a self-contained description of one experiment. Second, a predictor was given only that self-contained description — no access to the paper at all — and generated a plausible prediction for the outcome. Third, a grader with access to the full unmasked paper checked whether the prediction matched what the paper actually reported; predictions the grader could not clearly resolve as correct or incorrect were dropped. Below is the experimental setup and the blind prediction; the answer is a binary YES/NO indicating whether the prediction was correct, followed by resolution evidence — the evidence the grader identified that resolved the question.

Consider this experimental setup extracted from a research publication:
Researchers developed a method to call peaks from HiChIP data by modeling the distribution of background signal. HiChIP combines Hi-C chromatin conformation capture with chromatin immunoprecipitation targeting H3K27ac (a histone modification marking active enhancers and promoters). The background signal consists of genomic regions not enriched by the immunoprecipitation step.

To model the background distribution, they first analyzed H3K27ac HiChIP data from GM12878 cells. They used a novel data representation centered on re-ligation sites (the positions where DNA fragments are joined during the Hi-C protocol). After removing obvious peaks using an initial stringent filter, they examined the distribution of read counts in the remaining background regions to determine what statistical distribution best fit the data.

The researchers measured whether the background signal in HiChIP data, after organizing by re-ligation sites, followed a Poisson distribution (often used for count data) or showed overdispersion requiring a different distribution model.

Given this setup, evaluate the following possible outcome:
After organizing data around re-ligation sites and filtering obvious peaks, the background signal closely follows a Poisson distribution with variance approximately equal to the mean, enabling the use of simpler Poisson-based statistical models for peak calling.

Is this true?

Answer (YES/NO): NO